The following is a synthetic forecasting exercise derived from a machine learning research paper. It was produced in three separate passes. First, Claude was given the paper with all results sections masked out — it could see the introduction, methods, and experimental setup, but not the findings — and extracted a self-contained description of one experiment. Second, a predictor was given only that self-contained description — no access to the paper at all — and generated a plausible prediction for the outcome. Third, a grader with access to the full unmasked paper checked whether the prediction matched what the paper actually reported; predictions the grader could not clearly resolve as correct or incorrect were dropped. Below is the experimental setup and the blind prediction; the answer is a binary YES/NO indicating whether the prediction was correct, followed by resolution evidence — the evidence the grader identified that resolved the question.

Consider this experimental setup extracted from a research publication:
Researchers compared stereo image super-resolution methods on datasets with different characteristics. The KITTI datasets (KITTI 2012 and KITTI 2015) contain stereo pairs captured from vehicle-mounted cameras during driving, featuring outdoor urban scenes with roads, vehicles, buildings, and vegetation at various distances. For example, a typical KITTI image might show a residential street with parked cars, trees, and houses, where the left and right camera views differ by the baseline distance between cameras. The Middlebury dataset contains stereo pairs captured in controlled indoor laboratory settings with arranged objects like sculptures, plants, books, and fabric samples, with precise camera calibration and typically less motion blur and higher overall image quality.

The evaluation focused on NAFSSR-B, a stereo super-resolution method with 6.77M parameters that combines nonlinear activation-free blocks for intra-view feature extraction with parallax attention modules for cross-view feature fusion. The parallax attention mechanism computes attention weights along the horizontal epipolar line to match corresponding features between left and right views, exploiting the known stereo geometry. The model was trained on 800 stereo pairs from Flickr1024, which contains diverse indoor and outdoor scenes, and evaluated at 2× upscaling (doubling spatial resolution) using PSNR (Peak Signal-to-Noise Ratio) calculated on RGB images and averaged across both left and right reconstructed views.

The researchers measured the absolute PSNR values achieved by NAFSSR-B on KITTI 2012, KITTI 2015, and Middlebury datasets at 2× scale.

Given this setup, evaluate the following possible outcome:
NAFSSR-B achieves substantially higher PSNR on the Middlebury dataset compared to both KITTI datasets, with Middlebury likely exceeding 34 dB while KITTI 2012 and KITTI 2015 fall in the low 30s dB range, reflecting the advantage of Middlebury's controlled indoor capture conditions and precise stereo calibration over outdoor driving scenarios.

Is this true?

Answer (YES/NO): YES